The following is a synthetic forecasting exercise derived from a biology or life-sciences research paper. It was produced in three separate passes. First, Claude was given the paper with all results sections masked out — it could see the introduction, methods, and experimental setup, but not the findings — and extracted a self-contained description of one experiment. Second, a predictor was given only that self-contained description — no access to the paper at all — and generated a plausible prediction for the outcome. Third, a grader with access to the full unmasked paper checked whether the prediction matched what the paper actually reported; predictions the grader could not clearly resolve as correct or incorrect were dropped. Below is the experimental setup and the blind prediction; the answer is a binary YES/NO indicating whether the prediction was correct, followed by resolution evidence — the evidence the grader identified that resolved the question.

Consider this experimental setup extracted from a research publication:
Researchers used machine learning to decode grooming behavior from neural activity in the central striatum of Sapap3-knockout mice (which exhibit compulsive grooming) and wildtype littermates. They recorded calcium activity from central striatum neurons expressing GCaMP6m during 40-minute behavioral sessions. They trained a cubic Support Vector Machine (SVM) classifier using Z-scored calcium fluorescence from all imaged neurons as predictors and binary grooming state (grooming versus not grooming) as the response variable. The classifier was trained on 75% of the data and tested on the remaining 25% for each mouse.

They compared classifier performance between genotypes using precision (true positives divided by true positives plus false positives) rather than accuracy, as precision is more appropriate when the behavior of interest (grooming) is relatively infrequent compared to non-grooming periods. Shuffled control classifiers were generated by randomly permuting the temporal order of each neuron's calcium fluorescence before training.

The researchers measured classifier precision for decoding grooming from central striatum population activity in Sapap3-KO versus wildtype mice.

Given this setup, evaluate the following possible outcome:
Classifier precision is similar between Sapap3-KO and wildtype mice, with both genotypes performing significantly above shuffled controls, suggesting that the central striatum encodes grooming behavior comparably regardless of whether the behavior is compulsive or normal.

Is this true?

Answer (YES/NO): NO